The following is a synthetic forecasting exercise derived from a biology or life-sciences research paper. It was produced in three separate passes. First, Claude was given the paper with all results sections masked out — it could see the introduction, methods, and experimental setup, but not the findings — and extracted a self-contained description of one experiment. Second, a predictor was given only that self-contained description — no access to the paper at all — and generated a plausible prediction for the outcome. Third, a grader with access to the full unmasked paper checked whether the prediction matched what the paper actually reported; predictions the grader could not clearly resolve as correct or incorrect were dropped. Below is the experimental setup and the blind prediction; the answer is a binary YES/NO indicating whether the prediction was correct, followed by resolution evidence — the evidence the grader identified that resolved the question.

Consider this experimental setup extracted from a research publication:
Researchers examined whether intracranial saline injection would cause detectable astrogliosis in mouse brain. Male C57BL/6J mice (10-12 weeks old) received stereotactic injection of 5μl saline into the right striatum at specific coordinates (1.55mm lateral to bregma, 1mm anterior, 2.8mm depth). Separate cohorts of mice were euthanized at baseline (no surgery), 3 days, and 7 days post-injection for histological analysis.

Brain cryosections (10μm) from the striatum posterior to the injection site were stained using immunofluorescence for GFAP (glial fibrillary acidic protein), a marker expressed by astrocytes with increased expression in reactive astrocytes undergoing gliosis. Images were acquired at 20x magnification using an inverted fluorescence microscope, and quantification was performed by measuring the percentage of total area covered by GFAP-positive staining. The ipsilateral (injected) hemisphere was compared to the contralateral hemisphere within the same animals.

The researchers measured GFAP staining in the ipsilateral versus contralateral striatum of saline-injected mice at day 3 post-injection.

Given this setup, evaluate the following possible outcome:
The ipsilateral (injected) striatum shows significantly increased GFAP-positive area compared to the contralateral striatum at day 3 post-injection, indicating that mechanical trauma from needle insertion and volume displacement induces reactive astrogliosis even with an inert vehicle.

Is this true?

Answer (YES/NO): NO